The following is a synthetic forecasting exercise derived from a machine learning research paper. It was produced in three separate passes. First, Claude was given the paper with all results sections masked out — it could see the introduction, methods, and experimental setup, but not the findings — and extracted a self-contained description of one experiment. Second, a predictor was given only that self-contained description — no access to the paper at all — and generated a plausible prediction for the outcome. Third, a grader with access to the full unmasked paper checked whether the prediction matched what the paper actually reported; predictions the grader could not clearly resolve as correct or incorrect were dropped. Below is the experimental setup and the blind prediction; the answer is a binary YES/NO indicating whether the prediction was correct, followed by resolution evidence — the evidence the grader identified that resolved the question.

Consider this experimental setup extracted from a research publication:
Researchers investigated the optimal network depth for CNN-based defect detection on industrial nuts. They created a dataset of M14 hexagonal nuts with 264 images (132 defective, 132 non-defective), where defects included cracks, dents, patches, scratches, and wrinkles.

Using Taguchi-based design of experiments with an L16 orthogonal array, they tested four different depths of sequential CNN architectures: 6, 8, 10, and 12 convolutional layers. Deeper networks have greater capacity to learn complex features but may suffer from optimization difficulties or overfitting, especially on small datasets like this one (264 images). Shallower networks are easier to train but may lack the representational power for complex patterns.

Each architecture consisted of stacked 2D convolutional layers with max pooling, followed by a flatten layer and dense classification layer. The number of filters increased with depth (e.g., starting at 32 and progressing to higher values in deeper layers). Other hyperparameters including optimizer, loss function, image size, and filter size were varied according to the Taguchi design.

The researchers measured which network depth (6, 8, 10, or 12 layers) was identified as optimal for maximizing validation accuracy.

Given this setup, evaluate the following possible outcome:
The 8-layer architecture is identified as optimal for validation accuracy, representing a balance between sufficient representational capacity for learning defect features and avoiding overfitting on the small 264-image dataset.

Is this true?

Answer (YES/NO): NO